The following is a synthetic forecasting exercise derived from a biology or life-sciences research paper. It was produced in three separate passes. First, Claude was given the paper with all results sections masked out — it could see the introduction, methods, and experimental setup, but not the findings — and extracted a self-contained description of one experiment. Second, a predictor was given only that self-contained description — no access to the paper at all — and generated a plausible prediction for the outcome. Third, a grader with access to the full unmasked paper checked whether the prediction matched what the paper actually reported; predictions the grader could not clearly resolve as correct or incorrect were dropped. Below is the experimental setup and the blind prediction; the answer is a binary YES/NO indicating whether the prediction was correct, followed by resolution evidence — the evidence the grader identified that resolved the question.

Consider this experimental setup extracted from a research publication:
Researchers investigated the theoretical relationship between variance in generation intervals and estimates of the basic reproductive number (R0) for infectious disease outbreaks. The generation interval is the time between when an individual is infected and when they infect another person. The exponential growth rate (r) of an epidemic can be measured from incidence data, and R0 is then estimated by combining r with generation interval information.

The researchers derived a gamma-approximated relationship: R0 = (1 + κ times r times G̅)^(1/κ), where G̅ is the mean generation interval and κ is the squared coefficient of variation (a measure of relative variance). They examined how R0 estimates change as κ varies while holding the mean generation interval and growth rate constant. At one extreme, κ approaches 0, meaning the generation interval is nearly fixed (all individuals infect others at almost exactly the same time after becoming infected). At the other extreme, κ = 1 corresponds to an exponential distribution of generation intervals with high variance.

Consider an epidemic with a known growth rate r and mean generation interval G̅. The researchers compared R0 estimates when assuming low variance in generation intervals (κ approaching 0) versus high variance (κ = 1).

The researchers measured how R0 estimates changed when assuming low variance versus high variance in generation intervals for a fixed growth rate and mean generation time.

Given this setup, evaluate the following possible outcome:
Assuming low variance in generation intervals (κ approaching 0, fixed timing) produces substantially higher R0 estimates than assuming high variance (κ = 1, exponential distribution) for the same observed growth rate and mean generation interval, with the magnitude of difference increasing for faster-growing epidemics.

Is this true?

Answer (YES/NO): YES